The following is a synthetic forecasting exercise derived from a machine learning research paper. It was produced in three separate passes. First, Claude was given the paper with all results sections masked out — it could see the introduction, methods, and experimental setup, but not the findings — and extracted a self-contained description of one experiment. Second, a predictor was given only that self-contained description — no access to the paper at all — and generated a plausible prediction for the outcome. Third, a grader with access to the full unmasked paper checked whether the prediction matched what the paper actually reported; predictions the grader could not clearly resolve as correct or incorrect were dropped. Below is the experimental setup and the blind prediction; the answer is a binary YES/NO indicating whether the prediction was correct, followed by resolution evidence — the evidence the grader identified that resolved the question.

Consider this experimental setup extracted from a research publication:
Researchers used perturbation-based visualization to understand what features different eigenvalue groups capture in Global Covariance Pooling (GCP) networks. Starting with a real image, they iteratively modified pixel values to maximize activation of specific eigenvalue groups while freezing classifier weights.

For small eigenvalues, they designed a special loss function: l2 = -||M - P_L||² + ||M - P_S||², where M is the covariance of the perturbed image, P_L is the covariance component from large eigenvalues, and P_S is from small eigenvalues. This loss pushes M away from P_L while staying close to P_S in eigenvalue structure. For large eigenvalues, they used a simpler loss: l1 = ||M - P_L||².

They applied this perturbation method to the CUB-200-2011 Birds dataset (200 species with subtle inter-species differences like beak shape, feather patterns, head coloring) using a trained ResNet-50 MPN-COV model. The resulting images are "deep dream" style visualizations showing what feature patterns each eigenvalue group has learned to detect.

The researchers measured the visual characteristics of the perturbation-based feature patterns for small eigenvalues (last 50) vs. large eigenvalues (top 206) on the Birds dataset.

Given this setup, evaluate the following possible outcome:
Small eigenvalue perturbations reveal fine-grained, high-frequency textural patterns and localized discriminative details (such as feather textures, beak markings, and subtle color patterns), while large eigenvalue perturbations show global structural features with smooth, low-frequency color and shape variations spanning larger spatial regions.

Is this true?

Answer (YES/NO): NO